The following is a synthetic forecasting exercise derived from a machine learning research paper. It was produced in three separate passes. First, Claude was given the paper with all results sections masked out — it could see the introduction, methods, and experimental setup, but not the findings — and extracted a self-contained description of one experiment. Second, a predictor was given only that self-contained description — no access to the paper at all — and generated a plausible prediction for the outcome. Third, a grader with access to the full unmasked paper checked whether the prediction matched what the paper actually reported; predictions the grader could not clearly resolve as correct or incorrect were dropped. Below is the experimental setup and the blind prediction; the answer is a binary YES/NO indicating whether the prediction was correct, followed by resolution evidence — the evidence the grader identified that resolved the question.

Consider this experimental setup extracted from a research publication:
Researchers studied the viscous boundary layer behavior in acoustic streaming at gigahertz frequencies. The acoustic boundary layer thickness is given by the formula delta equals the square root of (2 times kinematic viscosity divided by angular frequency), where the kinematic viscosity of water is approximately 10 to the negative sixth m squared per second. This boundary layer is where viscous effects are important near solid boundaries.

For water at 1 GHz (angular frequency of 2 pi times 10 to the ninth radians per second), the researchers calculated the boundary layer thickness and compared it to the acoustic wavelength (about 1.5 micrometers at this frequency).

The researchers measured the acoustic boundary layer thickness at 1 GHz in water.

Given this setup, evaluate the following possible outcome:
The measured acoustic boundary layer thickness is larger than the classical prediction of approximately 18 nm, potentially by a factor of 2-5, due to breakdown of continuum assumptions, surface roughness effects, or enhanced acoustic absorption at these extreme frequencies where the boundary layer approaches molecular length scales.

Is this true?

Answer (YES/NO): NO